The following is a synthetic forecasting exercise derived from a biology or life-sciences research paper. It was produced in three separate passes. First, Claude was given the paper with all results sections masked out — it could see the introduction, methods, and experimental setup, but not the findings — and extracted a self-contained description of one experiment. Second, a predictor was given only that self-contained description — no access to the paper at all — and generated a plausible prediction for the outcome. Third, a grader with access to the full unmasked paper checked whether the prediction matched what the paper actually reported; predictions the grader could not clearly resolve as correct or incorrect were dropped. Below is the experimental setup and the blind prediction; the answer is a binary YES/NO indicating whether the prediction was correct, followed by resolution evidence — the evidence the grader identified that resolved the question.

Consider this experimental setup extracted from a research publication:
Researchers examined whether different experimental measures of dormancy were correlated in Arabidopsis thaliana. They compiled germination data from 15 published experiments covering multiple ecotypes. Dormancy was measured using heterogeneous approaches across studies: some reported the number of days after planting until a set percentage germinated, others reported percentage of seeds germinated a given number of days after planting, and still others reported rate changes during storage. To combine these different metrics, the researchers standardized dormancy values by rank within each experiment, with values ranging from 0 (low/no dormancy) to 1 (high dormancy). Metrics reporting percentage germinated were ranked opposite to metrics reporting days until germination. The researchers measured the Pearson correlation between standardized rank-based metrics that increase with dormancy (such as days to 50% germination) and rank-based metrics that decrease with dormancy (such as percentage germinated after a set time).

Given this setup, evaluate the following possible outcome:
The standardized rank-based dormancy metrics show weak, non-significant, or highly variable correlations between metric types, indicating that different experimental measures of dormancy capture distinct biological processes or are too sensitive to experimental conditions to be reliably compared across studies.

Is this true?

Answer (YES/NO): NO